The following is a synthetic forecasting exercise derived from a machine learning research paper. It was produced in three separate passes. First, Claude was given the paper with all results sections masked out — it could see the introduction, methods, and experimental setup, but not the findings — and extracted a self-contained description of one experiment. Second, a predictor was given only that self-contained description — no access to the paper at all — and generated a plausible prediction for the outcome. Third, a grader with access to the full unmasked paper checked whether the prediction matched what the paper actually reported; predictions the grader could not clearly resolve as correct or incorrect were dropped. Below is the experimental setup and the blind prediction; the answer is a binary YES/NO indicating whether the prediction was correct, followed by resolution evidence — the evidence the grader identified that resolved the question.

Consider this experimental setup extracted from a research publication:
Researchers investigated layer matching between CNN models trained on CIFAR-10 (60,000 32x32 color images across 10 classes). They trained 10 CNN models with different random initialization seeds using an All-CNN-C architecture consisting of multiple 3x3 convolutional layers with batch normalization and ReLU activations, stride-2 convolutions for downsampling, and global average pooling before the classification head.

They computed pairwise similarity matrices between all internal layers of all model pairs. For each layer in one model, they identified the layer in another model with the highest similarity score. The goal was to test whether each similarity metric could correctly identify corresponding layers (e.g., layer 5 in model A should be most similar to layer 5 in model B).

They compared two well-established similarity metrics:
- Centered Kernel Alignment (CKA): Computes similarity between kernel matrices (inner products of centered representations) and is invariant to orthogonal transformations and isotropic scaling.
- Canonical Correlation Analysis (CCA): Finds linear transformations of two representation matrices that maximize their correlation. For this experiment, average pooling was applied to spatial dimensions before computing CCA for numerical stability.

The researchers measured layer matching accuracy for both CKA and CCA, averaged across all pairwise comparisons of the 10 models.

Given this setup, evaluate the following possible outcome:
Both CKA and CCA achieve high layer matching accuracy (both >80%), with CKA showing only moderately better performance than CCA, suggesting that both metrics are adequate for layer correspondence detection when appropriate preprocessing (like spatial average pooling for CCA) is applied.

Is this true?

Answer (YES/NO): NO